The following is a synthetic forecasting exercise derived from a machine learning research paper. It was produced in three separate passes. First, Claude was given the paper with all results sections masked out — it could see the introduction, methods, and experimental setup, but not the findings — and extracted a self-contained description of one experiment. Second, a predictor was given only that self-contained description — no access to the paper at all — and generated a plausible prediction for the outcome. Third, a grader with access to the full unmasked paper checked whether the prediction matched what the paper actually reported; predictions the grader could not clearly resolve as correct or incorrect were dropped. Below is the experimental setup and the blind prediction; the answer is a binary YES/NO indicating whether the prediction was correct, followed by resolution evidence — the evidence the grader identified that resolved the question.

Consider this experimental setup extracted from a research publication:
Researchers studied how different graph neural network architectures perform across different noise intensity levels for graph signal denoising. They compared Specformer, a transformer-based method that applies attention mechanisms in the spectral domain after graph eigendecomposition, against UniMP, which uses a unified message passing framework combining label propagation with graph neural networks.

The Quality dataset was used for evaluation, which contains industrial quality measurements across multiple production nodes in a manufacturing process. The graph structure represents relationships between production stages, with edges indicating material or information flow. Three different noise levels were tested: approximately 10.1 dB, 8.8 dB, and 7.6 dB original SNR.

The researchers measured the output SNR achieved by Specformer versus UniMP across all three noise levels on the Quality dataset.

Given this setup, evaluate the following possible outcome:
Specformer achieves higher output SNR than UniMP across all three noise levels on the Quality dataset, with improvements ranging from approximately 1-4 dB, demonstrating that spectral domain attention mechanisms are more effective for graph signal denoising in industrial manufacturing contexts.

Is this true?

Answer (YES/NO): NO